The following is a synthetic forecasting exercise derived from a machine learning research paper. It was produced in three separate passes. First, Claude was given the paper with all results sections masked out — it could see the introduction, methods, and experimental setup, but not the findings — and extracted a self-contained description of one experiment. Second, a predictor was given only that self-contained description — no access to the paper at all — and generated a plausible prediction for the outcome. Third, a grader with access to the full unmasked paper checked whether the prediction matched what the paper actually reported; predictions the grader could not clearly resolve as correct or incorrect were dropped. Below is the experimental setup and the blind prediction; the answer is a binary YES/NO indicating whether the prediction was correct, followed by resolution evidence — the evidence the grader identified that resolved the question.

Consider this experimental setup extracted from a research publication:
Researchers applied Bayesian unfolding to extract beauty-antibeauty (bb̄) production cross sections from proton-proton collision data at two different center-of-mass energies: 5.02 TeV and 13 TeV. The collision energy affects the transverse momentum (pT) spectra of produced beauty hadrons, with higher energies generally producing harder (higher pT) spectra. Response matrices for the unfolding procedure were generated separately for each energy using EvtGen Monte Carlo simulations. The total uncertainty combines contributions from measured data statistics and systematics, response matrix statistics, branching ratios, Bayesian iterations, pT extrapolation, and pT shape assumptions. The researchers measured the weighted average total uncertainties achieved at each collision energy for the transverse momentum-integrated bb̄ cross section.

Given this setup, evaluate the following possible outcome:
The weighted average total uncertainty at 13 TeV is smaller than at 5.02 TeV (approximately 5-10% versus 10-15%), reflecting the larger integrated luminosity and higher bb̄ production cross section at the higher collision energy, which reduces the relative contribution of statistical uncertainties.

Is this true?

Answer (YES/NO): NO